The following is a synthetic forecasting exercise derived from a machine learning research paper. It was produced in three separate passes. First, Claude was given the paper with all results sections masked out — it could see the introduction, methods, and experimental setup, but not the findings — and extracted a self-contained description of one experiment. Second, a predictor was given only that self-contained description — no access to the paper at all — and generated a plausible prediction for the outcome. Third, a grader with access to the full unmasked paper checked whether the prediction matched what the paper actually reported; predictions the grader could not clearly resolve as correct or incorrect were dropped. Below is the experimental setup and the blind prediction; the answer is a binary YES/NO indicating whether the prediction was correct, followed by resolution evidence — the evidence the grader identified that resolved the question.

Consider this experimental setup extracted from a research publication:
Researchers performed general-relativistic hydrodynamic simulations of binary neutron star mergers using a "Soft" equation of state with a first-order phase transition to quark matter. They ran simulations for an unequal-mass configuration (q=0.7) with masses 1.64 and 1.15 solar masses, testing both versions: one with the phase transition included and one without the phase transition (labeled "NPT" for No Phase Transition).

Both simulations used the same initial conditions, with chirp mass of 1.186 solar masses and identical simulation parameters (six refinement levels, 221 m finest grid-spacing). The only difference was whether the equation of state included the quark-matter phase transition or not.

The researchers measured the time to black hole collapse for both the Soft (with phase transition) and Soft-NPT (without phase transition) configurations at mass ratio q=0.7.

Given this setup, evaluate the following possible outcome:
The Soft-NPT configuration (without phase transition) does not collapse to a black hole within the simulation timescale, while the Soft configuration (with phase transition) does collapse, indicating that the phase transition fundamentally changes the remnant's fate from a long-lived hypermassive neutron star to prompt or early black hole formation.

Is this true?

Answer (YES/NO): NO